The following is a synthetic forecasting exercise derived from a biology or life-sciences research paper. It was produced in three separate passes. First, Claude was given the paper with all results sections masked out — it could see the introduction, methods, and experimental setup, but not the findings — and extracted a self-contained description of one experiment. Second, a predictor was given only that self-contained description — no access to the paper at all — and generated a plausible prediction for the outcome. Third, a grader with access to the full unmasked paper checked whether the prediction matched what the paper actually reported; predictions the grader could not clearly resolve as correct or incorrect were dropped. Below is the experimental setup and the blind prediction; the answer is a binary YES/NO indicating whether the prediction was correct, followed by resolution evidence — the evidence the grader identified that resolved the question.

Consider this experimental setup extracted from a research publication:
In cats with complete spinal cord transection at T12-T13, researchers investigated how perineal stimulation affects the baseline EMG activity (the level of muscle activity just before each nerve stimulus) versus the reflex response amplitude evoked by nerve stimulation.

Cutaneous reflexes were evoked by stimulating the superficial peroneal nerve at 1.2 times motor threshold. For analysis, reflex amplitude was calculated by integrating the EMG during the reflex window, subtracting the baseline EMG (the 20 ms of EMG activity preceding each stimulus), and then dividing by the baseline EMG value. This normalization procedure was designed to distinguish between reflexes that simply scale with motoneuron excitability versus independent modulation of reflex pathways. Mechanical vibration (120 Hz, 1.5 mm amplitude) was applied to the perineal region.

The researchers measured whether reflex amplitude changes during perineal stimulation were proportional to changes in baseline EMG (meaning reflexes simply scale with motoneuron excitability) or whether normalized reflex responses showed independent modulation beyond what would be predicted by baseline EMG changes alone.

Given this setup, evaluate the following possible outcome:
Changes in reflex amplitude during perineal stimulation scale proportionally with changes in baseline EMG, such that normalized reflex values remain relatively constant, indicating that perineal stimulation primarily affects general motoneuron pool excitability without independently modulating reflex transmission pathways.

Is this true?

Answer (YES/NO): NO